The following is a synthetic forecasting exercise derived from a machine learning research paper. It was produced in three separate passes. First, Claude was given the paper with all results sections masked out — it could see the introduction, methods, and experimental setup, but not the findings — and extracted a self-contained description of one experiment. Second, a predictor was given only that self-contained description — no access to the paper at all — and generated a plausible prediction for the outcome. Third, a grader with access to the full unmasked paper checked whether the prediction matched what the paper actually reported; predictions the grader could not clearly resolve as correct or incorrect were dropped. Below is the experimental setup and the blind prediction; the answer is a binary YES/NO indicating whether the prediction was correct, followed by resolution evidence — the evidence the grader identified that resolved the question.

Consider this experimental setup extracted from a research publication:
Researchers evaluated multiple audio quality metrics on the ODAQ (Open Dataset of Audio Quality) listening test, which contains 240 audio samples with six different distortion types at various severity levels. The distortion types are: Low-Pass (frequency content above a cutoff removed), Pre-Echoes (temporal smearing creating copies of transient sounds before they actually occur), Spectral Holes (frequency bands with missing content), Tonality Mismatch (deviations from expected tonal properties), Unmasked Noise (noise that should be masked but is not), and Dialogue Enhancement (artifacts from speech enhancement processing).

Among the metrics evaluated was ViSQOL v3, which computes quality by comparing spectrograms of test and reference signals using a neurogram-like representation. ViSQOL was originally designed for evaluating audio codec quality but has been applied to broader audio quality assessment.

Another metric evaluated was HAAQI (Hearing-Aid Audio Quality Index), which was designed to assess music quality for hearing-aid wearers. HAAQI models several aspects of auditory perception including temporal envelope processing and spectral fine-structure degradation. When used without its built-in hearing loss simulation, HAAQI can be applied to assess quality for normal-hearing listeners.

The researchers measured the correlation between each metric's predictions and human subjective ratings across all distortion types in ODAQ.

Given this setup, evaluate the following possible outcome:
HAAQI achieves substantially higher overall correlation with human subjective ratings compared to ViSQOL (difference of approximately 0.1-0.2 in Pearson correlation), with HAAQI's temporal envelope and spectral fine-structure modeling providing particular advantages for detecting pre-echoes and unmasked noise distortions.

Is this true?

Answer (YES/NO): NO